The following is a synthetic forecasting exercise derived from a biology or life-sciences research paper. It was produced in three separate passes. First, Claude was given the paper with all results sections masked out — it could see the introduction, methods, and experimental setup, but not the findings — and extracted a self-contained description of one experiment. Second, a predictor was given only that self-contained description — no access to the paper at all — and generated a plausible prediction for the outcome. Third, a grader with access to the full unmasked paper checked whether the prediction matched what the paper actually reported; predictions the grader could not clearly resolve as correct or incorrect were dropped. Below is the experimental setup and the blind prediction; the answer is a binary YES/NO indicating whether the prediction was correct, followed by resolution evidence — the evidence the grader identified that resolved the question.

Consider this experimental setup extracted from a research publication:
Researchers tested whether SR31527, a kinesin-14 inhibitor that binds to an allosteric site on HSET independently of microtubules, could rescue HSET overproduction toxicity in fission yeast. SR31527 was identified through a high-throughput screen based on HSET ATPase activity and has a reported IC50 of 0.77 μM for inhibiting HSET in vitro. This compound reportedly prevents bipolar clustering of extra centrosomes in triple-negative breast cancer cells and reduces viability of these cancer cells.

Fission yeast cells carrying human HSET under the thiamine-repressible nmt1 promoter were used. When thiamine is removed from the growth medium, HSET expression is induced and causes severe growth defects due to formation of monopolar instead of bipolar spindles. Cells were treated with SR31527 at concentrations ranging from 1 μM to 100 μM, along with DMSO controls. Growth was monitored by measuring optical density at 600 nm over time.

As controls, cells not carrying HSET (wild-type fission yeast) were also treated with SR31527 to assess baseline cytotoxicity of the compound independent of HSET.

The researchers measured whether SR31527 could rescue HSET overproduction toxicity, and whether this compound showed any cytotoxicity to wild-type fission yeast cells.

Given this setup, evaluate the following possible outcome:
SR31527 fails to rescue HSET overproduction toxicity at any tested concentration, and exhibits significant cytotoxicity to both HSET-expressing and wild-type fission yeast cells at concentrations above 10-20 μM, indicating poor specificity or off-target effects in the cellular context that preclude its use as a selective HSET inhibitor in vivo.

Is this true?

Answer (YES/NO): YES